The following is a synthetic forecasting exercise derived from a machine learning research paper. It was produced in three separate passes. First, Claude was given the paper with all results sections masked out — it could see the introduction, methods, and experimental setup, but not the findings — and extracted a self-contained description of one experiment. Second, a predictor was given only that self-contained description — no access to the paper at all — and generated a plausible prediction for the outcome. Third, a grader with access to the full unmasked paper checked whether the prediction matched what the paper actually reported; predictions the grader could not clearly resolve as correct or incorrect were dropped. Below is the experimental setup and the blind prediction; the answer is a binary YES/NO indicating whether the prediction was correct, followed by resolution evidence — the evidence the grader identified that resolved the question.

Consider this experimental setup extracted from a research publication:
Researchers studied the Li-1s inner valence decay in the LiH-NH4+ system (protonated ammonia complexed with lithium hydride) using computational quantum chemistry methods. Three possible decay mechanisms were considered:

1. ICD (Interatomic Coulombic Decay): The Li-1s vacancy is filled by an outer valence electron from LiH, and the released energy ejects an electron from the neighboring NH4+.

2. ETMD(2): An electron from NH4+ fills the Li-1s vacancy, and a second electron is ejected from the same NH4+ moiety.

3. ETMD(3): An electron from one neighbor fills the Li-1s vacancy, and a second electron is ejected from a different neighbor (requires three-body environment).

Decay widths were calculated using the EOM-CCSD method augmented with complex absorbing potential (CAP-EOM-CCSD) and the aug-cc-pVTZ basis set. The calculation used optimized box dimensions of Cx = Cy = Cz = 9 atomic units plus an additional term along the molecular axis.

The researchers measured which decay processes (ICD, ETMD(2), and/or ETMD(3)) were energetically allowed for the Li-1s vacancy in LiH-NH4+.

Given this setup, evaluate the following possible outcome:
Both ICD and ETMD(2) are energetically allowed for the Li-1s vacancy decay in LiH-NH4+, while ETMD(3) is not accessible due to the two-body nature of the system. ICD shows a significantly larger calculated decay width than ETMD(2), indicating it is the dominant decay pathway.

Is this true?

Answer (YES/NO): NO